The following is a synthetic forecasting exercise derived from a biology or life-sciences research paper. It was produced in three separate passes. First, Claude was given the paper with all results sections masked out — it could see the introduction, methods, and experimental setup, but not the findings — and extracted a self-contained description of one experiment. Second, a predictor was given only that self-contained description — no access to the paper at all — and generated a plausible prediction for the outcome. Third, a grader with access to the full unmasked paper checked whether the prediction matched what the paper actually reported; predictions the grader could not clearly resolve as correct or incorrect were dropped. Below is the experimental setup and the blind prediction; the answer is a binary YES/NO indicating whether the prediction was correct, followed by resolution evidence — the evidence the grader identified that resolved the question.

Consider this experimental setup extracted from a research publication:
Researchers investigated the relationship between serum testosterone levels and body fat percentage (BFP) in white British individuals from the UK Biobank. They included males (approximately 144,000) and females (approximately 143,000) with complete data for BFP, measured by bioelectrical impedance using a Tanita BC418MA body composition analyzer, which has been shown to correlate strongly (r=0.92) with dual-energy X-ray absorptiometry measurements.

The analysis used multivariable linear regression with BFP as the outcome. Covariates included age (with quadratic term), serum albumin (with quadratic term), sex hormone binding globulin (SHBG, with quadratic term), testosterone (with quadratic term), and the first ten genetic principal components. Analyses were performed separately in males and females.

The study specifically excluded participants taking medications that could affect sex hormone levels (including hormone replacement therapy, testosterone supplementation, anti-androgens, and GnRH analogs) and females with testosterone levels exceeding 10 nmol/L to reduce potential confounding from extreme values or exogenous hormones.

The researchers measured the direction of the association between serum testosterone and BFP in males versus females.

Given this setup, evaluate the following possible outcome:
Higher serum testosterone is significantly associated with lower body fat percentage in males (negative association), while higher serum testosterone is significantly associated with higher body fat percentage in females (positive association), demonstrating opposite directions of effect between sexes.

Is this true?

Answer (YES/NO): YES